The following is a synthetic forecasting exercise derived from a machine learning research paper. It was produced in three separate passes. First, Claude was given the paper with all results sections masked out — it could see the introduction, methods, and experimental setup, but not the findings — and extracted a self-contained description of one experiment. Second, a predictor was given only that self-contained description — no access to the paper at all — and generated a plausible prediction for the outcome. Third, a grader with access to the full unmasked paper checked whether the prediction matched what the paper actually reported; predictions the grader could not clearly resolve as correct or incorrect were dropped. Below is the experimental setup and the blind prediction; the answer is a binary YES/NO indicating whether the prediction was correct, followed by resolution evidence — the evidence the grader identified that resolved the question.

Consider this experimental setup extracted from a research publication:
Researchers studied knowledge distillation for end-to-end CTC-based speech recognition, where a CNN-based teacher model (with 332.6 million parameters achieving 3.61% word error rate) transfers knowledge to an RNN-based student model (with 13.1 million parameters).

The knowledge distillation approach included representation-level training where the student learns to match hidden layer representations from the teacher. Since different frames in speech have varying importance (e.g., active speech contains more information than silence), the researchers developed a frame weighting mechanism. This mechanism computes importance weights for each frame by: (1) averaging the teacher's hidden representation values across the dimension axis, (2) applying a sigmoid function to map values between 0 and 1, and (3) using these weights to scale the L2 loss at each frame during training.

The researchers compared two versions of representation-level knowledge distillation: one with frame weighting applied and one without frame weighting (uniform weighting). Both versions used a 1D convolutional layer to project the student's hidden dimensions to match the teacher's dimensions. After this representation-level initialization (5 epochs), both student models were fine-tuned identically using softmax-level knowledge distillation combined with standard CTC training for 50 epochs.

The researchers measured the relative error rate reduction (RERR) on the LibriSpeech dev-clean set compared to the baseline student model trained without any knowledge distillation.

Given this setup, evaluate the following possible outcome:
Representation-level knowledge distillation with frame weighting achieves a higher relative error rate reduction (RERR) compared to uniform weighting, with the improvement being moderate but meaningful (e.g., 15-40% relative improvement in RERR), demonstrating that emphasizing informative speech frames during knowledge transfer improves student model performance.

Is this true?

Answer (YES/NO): NO